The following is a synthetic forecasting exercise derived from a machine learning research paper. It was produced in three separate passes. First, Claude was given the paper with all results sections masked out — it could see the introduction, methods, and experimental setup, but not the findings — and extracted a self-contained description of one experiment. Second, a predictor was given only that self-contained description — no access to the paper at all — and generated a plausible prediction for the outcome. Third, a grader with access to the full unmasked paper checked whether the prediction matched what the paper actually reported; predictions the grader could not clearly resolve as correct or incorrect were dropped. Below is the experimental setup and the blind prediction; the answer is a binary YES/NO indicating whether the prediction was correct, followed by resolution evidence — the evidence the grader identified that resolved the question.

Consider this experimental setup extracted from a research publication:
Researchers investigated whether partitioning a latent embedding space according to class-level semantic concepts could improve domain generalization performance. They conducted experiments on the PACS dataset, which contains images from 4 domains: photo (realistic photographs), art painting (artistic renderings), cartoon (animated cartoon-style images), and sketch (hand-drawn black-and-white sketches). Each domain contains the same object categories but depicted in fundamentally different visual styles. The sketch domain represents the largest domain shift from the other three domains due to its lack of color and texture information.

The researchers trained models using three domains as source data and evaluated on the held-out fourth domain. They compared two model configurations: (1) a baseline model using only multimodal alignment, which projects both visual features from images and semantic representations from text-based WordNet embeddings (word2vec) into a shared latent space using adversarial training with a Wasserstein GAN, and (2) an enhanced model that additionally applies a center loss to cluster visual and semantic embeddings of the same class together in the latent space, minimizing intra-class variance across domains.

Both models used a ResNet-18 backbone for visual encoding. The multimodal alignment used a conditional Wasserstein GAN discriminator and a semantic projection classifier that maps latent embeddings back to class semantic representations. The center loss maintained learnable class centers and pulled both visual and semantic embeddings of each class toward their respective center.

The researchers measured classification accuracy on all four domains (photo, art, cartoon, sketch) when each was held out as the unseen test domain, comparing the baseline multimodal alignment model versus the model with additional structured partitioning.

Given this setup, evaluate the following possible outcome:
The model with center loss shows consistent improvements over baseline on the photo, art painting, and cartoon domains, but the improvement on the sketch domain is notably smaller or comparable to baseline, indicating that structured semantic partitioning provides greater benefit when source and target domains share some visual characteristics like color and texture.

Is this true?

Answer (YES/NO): NO